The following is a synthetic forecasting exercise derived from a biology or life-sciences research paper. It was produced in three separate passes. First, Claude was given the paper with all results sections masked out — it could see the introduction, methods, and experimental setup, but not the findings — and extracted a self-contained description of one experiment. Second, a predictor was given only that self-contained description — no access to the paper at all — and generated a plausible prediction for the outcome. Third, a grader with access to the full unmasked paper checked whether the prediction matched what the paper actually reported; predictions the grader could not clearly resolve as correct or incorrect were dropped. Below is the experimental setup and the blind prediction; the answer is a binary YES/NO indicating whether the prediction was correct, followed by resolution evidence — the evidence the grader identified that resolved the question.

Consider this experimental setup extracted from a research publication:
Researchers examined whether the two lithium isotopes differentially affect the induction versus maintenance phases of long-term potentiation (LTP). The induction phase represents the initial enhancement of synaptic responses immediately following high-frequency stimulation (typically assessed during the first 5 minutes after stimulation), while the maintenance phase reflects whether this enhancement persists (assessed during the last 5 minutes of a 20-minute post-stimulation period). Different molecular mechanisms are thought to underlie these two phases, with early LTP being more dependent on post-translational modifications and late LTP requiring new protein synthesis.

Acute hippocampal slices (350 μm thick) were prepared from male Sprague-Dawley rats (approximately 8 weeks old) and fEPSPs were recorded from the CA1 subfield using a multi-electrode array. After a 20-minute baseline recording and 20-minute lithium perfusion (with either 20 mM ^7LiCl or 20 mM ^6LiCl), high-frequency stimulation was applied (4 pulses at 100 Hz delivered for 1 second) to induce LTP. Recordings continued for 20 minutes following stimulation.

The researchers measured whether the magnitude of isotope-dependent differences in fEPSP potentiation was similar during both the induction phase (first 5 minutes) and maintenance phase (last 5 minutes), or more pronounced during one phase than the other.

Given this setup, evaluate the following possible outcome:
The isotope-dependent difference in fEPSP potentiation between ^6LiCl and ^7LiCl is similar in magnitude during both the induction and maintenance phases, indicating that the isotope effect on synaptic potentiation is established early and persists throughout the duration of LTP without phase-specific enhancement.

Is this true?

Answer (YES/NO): NO